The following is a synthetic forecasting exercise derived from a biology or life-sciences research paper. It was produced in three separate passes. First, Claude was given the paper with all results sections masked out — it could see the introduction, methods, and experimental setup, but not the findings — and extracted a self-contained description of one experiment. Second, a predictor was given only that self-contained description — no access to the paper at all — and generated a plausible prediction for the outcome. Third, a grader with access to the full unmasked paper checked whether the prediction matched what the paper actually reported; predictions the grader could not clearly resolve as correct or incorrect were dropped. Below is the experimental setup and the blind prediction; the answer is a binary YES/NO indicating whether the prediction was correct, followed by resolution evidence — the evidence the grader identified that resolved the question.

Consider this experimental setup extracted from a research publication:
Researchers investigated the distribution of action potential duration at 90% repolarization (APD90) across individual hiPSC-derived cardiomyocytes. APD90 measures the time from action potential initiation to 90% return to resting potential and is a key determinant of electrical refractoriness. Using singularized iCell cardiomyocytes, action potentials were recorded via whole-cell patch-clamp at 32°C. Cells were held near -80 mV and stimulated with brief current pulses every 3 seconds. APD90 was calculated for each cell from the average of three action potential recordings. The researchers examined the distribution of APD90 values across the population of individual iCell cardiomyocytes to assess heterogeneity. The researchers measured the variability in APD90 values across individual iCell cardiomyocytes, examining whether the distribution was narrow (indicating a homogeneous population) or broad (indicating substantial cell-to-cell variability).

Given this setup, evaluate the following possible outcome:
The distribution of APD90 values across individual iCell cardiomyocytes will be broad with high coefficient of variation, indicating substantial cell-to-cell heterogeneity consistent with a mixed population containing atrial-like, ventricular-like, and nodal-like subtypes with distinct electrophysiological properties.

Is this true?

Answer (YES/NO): NO